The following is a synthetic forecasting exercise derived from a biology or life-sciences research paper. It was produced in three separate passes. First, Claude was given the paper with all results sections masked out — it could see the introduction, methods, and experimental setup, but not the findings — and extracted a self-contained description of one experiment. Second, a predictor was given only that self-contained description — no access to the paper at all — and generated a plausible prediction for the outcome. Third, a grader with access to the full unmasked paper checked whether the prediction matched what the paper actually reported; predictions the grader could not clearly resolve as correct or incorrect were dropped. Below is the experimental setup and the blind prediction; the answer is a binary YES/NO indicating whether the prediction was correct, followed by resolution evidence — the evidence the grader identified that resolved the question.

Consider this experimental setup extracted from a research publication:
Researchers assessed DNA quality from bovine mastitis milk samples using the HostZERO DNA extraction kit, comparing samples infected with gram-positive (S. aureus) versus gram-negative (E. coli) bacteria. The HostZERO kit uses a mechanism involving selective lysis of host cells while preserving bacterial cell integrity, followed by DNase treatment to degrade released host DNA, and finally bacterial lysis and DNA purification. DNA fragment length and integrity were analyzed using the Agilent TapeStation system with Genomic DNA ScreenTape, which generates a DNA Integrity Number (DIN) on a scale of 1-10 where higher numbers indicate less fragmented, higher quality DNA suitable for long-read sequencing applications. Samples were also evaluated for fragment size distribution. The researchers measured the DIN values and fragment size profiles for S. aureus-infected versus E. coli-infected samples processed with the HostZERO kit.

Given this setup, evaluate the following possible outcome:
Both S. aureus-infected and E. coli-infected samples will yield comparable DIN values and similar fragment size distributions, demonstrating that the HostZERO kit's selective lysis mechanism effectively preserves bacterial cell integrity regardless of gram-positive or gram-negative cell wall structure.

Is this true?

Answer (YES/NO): YES